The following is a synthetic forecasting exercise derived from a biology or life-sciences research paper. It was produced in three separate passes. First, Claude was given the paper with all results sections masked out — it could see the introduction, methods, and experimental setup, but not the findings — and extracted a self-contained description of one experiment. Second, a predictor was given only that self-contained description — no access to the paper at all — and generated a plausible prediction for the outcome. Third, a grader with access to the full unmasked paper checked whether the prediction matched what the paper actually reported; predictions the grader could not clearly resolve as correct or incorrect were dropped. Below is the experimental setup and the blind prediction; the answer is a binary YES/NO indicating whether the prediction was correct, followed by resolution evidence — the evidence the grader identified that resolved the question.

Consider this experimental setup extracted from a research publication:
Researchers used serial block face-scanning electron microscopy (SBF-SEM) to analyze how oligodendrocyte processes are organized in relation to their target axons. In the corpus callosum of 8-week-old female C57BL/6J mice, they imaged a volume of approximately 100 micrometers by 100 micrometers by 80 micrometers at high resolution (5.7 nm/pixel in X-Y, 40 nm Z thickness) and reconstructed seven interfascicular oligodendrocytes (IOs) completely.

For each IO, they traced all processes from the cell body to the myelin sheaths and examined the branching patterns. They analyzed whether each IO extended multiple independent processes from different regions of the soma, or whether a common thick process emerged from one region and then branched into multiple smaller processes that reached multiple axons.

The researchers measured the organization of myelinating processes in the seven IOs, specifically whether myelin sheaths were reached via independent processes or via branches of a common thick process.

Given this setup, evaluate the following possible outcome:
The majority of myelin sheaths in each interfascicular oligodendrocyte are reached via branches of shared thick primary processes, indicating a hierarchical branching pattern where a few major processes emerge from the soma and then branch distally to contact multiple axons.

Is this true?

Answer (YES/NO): NO